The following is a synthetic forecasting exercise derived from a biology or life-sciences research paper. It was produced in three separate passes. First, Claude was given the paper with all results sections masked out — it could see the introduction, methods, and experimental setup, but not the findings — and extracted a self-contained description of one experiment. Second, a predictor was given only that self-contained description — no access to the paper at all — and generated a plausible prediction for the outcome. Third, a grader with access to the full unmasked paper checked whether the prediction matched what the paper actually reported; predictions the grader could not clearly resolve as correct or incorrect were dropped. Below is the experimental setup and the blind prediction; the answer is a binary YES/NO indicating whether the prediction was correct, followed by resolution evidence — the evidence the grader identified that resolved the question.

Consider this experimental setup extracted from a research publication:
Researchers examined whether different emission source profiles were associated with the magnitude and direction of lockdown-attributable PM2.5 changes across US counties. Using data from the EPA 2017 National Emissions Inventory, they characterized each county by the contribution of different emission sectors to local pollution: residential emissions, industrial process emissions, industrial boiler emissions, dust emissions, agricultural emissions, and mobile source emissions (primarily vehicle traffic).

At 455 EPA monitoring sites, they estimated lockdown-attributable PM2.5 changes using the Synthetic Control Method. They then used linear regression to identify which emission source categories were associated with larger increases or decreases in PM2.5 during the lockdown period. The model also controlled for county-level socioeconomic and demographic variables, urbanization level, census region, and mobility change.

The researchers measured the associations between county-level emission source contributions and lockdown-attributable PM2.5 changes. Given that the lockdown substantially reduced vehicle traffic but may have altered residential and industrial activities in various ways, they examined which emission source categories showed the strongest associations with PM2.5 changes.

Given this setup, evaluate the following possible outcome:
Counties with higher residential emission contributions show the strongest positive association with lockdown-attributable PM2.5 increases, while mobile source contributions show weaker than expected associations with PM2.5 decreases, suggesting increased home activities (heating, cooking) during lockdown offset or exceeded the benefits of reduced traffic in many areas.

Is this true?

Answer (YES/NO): NO